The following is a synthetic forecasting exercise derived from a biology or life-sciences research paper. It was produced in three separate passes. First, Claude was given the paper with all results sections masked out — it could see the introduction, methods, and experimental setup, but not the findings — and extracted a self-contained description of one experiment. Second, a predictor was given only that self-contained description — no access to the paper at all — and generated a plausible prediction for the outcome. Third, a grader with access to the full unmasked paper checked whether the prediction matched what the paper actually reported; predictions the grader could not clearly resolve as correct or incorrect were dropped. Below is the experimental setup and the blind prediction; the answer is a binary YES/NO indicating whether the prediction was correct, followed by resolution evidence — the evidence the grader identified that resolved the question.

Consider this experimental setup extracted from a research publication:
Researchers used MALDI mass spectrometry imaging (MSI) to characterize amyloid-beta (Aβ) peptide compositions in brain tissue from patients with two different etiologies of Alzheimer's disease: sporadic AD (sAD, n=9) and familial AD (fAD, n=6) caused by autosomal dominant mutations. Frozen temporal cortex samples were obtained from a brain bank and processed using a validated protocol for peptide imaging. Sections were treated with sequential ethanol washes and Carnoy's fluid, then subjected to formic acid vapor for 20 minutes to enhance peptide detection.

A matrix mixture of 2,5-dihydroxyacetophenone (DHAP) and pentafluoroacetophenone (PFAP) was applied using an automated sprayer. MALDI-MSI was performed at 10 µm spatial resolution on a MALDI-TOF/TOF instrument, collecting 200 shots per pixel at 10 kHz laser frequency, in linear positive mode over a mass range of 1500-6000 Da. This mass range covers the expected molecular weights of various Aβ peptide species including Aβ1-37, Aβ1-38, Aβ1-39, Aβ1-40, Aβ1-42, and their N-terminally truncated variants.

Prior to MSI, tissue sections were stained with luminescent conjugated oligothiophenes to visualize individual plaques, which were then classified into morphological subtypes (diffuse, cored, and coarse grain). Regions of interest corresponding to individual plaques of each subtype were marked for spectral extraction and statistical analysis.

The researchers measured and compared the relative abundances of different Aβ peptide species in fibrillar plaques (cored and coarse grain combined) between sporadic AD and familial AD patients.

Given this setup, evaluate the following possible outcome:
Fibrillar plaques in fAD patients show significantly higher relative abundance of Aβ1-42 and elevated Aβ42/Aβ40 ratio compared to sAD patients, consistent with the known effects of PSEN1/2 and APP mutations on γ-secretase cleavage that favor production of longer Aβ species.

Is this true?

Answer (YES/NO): NO